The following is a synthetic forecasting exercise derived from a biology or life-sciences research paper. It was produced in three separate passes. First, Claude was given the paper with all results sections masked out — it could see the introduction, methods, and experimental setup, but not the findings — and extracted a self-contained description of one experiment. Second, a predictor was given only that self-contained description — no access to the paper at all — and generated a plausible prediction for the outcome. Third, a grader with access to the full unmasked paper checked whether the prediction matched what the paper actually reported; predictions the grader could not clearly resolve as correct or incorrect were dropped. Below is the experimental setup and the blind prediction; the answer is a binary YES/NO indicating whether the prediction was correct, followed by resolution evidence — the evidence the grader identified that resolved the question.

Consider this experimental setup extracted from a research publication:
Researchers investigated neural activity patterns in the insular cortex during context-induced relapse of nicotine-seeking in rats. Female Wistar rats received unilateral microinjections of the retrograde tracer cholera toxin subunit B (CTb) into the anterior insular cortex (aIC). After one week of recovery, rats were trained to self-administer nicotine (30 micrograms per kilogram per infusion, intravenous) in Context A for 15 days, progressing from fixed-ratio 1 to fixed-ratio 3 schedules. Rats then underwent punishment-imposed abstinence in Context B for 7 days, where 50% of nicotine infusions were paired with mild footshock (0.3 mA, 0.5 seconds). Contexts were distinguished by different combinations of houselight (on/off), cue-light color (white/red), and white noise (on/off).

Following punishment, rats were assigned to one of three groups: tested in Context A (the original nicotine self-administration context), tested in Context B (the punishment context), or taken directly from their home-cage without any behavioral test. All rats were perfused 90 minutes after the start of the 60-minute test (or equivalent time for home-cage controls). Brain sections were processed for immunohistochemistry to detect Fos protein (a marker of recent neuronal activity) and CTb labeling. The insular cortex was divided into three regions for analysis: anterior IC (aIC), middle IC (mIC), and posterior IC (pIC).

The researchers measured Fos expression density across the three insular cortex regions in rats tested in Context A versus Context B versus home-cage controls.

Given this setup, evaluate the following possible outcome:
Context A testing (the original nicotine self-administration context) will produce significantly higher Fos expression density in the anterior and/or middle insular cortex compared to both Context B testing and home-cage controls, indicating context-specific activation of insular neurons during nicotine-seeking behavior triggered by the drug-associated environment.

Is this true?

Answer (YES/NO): NO